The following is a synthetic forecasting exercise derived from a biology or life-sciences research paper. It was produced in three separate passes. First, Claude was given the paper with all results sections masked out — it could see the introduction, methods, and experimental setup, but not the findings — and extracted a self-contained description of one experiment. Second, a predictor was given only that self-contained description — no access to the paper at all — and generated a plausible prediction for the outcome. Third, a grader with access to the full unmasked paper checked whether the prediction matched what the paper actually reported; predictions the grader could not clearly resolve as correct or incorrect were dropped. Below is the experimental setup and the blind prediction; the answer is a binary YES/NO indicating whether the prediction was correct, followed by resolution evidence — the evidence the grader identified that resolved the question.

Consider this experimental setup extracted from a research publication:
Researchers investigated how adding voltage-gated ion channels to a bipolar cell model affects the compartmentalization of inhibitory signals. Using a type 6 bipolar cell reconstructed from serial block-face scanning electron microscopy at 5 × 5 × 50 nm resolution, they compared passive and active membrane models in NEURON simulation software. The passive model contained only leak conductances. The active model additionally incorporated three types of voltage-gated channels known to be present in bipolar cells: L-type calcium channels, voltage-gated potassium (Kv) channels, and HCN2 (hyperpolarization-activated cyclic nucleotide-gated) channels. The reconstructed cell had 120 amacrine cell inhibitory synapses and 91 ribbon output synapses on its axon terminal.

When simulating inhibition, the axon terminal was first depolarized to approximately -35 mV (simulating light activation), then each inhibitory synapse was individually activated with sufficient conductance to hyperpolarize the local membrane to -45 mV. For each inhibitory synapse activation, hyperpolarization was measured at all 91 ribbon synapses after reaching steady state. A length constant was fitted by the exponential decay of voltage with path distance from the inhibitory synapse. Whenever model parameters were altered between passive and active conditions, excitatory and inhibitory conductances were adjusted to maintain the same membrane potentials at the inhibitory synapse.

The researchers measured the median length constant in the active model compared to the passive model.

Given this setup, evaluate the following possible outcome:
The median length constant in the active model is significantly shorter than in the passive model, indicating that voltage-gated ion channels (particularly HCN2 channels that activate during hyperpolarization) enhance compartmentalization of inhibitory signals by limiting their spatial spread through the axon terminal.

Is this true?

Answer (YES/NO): YES